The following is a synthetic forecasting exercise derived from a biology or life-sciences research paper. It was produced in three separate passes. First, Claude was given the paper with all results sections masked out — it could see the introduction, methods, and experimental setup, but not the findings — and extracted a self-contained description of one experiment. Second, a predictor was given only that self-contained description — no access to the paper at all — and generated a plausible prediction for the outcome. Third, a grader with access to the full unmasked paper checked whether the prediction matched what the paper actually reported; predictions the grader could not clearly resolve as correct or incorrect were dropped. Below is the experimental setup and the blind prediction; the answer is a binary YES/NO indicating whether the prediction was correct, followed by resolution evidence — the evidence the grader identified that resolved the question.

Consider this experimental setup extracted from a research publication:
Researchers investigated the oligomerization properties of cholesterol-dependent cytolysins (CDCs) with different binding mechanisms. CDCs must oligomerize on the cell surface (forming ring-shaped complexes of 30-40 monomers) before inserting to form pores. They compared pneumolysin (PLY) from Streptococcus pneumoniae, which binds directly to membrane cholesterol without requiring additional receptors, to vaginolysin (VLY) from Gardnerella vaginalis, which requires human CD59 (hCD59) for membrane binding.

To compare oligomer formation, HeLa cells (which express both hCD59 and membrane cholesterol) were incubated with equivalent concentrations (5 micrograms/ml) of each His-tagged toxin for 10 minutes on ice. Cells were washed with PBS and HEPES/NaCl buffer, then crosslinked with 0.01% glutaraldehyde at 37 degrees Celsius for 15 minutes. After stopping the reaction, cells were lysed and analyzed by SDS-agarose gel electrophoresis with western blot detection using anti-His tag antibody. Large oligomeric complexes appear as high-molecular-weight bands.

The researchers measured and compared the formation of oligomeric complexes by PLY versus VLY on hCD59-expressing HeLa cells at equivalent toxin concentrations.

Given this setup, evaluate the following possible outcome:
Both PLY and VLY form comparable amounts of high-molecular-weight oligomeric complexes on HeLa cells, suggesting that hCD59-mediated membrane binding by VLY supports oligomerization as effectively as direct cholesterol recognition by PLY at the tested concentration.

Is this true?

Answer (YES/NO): NO